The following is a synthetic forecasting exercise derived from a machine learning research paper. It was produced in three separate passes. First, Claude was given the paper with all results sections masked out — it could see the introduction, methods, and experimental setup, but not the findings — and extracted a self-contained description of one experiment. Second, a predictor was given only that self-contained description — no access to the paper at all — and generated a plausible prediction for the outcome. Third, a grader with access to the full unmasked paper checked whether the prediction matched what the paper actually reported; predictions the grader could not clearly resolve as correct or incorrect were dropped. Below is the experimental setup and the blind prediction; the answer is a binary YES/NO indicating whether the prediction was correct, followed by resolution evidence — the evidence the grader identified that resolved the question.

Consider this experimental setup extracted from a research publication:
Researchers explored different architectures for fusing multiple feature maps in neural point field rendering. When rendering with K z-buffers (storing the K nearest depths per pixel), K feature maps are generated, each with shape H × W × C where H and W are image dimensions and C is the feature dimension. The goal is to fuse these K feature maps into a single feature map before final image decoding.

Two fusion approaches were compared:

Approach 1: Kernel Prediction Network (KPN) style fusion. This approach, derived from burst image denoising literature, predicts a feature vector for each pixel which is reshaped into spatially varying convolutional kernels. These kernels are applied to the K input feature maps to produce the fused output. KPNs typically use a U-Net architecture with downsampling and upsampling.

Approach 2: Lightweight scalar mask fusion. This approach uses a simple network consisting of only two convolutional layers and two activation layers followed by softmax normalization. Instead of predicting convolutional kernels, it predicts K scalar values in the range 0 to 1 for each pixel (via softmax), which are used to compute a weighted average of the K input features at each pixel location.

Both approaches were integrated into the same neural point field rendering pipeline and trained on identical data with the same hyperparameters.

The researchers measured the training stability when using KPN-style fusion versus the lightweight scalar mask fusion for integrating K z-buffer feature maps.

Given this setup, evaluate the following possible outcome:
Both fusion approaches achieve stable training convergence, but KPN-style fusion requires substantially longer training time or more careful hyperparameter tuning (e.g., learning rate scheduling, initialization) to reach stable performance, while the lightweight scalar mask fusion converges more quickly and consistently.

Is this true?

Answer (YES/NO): NO